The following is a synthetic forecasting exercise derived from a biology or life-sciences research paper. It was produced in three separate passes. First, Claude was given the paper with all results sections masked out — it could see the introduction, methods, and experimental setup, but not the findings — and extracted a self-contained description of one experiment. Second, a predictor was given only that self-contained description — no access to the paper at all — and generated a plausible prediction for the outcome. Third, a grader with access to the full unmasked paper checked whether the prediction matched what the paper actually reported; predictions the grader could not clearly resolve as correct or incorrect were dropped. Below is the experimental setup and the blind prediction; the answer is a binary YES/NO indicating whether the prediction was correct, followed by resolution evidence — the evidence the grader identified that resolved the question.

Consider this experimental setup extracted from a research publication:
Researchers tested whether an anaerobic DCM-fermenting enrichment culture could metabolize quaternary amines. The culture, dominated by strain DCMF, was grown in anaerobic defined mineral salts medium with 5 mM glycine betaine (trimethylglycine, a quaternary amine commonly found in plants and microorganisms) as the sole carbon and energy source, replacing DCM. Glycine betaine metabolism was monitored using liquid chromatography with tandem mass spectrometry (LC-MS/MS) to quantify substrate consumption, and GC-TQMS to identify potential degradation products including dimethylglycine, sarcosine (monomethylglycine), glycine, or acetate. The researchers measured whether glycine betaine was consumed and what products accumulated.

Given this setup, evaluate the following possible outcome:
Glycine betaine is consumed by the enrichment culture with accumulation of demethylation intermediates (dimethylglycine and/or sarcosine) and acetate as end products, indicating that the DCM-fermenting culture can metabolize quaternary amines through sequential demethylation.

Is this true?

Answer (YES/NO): NO